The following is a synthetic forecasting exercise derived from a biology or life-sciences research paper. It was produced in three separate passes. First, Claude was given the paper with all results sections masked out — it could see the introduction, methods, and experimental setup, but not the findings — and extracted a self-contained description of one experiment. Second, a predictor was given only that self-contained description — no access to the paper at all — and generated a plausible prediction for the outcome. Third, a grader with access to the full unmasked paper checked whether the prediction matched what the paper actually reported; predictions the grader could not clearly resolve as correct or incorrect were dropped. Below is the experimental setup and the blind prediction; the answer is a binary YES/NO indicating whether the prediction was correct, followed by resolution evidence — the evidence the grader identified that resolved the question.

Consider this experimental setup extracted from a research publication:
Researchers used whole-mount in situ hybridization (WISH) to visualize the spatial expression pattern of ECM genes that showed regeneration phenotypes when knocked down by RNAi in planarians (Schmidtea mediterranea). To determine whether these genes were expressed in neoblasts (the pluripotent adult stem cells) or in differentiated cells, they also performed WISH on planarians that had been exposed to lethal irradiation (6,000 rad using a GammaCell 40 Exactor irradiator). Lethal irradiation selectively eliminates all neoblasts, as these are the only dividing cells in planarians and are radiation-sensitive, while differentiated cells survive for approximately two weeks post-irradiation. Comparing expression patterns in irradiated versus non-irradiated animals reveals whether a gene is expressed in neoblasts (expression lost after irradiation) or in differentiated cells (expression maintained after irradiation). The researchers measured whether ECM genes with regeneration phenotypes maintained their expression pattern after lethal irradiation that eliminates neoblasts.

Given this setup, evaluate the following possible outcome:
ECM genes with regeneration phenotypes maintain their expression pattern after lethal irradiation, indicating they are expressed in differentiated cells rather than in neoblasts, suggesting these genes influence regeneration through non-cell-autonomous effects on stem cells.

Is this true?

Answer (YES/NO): YES